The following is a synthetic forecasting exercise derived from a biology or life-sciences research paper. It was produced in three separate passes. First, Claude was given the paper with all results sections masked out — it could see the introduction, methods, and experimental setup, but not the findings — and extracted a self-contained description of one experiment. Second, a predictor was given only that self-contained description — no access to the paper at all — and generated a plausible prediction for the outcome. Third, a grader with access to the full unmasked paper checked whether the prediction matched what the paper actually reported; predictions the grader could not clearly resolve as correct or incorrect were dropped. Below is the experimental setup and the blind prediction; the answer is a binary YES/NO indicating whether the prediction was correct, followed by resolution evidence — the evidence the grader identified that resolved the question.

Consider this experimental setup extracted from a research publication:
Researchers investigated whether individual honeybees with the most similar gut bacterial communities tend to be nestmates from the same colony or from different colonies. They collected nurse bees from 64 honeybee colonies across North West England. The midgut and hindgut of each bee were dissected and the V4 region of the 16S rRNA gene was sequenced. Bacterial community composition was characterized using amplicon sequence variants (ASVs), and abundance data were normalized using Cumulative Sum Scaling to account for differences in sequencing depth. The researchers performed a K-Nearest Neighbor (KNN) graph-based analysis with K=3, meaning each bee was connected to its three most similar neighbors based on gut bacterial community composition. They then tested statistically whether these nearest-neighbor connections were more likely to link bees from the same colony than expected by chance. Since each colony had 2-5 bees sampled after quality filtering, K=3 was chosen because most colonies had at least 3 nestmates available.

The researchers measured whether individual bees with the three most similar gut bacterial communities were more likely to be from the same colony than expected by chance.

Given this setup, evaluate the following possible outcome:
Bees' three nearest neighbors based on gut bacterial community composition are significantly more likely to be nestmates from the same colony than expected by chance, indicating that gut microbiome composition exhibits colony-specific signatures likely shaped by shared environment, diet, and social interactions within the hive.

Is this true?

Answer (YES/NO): NO